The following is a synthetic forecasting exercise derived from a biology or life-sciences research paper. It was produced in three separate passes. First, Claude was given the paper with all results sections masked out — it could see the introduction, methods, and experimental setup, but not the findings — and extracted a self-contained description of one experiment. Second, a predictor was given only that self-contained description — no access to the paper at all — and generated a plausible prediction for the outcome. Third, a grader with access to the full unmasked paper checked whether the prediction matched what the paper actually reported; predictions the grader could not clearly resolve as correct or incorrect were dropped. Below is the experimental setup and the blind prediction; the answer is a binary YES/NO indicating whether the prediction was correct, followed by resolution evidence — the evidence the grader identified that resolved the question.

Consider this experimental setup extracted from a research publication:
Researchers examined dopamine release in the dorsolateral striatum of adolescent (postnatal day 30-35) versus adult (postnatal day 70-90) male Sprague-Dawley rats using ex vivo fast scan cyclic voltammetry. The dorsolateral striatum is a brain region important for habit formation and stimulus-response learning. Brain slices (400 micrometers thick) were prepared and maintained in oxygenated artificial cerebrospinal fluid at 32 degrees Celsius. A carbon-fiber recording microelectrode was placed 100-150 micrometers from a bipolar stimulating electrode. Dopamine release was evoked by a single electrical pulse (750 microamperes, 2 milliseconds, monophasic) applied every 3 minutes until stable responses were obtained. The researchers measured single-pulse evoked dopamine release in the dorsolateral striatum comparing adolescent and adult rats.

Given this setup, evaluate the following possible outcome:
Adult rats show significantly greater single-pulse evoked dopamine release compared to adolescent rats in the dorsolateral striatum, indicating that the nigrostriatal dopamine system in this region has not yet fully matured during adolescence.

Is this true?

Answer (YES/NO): NO